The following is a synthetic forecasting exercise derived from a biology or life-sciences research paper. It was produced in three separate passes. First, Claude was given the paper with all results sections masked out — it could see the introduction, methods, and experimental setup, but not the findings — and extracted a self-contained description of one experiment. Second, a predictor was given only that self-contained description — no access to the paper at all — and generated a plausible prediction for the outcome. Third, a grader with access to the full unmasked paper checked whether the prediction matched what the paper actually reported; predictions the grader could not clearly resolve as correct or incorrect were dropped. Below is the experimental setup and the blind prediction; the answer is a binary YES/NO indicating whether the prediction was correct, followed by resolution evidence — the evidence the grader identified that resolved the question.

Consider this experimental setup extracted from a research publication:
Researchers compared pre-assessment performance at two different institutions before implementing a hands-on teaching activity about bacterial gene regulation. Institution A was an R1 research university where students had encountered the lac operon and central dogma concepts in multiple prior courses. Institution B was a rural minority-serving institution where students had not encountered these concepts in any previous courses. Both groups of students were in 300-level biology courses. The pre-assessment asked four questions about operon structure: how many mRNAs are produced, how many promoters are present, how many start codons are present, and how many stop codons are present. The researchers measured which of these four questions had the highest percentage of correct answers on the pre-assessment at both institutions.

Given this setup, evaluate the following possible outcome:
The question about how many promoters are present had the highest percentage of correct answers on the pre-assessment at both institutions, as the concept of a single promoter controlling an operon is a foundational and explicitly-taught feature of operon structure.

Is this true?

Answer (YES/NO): NO